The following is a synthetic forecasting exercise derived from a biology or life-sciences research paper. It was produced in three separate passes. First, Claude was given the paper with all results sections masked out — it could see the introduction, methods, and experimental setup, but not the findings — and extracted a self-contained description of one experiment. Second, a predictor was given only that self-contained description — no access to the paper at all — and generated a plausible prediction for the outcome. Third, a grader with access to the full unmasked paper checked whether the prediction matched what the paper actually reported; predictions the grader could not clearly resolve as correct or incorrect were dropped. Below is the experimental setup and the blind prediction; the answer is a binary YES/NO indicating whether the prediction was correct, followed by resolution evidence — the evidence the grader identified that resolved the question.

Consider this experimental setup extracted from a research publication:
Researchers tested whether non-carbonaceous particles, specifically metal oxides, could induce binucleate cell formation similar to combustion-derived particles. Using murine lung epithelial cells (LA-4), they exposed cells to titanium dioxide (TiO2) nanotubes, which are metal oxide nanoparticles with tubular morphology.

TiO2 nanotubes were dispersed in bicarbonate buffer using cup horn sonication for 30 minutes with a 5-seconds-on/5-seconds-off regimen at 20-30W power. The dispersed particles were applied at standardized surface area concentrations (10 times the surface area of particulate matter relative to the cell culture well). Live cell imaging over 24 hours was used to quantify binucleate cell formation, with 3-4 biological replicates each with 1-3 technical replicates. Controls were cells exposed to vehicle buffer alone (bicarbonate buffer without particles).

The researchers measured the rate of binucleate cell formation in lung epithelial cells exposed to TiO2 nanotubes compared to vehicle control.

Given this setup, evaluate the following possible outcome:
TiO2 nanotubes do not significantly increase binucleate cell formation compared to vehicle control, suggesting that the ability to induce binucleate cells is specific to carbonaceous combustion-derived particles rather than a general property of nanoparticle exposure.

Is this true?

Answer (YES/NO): YES